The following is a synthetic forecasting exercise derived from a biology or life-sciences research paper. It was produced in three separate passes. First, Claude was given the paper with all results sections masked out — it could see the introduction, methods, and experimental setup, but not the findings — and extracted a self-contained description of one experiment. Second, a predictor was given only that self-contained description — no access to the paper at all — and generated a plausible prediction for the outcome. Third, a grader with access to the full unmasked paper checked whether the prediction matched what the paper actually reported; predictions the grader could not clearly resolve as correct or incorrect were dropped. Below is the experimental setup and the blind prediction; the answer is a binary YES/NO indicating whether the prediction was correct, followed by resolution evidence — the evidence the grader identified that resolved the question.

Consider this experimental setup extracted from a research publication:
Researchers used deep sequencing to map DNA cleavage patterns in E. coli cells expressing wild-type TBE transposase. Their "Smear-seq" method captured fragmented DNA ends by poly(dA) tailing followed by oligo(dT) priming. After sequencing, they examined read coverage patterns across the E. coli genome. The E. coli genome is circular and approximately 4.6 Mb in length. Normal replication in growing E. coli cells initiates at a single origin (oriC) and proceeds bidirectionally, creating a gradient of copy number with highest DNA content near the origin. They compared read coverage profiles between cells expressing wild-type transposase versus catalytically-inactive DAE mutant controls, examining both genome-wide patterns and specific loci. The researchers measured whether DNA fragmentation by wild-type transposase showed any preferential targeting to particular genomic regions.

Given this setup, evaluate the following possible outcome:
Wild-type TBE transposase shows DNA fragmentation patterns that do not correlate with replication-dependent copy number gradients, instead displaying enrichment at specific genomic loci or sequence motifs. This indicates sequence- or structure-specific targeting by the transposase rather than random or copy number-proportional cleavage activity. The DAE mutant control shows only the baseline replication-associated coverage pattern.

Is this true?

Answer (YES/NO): NO